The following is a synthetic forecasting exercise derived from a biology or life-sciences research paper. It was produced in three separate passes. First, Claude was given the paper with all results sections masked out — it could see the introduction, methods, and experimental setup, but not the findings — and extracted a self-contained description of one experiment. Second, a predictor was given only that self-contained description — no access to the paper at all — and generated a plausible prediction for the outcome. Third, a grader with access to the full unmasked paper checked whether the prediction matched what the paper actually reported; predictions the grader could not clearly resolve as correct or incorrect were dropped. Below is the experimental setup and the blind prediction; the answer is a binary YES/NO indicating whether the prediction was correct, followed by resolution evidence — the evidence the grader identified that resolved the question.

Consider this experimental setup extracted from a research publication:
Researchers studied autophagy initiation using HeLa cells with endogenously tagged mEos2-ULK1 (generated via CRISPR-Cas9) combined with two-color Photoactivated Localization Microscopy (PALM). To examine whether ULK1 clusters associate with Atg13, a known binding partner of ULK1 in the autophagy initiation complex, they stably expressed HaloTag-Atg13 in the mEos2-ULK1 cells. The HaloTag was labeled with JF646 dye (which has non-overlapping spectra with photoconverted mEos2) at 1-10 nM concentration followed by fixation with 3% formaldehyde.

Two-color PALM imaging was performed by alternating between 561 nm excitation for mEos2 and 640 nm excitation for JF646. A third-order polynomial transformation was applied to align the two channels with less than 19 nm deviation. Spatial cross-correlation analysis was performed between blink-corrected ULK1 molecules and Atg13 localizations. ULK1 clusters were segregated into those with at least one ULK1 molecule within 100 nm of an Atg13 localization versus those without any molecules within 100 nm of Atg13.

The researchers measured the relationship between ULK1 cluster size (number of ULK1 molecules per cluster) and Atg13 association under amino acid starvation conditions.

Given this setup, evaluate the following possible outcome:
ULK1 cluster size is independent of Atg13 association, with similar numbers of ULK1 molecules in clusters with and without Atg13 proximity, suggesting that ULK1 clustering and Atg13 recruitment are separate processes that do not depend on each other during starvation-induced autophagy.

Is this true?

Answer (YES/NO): NO